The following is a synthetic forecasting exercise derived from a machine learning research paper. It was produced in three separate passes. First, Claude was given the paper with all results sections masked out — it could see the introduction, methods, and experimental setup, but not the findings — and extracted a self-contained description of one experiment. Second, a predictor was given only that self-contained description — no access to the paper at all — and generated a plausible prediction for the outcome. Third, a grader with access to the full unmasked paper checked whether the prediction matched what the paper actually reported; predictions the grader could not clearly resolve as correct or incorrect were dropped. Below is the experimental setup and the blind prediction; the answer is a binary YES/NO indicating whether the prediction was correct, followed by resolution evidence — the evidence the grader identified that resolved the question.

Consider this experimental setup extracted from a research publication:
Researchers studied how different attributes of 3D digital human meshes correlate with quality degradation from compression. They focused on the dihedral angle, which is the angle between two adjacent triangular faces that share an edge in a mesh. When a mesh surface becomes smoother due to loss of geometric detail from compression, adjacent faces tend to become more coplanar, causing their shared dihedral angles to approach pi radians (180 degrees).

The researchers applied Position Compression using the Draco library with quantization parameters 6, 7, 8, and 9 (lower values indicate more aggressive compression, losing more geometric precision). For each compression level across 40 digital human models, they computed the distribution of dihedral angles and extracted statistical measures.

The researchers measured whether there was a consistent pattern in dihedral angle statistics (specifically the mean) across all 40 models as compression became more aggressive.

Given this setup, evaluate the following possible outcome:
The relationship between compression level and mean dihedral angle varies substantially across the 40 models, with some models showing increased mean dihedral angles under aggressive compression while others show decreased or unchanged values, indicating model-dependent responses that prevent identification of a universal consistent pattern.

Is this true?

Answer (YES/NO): NO